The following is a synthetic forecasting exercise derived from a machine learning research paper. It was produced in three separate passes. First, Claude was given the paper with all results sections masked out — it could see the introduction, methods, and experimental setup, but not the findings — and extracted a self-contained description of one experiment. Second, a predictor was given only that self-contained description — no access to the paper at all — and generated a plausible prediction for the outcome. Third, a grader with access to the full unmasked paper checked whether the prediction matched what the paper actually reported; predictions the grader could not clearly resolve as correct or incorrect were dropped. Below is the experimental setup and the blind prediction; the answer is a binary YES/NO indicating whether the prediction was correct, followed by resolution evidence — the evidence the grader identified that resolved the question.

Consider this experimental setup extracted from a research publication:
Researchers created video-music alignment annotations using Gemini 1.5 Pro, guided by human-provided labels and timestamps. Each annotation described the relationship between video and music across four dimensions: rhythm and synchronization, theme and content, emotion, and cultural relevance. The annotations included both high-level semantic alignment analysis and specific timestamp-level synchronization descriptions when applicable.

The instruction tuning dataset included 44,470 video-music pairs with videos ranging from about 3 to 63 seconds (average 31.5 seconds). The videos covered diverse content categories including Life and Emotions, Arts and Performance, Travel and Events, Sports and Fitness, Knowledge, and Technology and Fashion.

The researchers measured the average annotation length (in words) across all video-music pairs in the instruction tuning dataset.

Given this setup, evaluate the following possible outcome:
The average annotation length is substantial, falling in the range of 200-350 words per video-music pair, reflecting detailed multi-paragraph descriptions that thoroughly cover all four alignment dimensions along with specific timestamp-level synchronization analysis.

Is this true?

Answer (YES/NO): NO